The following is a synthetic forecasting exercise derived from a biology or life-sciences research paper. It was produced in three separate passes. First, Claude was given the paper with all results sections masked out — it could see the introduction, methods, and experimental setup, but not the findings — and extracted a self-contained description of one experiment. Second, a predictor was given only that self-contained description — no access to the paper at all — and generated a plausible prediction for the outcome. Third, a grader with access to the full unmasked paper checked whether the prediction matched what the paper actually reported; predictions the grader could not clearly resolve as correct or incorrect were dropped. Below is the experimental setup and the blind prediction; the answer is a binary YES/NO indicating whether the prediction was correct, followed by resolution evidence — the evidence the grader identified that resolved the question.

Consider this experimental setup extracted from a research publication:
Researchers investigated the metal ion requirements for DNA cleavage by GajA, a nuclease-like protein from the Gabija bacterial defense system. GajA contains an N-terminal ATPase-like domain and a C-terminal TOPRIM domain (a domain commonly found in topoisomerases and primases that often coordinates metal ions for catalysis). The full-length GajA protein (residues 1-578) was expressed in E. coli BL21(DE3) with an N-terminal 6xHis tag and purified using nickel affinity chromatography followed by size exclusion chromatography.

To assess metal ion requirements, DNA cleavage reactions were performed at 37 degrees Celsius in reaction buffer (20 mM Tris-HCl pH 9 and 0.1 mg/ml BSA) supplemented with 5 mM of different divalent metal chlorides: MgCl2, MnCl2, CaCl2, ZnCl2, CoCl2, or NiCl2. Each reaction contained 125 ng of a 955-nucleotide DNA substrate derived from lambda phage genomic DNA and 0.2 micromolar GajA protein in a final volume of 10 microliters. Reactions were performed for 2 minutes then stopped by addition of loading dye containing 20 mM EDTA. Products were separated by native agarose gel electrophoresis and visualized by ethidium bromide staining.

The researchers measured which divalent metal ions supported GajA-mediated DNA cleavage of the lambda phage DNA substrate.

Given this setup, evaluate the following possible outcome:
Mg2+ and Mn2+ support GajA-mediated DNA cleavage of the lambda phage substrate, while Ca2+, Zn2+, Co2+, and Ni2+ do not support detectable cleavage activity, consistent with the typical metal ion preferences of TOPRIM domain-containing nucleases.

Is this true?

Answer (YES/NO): NO